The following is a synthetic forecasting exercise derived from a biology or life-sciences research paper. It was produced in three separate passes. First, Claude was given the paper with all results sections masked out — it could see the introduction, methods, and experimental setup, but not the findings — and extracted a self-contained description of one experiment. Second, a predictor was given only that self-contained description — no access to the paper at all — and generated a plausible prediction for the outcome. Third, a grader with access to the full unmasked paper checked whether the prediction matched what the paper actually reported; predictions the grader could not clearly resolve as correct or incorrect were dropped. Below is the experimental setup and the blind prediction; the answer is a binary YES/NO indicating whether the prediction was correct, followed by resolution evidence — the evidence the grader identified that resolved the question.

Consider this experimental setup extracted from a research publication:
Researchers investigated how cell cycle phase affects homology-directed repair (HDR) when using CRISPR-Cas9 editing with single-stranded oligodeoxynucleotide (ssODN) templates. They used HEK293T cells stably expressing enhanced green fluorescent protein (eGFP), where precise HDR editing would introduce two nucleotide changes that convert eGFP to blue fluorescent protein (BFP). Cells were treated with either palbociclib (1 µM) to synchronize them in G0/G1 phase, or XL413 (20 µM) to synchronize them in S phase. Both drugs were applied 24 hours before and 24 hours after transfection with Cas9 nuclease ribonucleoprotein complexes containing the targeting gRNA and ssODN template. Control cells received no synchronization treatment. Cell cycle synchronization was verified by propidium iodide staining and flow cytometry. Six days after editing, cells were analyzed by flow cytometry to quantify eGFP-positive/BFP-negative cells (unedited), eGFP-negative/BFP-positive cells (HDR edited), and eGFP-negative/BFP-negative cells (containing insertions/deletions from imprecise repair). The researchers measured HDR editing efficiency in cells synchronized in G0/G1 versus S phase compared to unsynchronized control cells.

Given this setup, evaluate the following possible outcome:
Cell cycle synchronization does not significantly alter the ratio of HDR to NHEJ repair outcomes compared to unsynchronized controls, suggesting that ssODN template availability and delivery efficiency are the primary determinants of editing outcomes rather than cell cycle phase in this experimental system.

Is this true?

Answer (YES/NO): NO